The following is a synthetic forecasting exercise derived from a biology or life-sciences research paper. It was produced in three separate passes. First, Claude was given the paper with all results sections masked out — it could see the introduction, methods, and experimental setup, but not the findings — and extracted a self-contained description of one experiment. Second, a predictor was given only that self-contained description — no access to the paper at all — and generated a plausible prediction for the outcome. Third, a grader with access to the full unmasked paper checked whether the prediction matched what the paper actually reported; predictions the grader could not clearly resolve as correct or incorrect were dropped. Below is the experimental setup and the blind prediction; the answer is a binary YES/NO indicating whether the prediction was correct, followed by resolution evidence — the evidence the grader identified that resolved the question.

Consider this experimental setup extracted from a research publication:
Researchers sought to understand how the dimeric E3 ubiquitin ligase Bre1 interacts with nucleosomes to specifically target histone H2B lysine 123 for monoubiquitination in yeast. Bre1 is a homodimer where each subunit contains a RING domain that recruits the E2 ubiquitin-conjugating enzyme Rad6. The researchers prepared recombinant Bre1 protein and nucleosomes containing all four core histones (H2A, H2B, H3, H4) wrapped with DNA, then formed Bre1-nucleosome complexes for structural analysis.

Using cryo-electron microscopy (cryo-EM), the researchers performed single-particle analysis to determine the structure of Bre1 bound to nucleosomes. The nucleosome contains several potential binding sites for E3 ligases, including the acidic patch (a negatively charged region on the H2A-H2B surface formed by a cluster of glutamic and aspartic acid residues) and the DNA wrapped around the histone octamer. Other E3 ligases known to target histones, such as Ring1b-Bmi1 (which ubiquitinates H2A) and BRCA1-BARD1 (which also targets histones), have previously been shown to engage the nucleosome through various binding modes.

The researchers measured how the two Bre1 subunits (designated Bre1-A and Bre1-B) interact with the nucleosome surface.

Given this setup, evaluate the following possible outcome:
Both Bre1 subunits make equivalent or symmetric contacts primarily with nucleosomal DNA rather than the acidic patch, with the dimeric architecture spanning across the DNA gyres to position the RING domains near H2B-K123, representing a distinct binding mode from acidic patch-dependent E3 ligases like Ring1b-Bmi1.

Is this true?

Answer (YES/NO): NO